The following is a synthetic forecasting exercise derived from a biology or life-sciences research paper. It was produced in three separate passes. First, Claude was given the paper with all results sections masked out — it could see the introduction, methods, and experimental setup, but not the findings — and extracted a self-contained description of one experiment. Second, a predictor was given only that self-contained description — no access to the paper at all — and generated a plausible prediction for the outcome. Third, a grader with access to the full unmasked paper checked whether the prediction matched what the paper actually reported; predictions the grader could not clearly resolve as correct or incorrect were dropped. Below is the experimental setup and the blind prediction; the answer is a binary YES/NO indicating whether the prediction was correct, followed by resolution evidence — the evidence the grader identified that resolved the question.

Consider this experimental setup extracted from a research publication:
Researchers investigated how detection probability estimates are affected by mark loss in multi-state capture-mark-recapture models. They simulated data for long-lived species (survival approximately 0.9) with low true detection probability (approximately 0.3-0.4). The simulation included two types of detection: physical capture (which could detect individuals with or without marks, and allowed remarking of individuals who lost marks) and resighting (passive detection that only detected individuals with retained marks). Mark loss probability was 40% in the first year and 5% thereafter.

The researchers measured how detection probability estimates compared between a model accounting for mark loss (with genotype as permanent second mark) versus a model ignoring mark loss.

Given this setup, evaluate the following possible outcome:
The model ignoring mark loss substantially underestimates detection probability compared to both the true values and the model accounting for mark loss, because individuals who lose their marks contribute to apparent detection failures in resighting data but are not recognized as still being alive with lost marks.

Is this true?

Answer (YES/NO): NO